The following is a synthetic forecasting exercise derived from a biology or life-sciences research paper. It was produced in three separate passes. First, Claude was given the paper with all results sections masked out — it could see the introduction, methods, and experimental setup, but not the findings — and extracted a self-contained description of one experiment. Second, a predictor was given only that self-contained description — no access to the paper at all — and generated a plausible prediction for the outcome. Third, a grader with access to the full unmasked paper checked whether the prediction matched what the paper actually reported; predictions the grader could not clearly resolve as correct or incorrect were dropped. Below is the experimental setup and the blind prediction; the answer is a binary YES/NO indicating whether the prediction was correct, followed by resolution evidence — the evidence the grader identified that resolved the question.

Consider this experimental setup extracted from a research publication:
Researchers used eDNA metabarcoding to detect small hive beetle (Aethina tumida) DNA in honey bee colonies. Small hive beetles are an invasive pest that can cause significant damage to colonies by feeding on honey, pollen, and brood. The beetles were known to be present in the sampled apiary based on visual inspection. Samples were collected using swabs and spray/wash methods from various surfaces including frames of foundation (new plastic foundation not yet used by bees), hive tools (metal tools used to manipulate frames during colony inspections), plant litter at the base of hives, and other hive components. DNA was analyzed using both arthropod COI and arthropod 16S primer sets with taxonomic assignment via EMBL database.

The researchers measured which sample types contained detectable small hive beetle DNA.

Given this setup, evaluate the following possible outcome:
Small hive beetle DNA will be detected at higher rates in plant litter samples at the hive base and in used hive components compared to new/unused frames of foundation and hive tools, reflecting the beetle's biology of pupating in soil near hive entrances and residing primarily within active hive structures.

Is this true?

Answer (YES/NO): NO